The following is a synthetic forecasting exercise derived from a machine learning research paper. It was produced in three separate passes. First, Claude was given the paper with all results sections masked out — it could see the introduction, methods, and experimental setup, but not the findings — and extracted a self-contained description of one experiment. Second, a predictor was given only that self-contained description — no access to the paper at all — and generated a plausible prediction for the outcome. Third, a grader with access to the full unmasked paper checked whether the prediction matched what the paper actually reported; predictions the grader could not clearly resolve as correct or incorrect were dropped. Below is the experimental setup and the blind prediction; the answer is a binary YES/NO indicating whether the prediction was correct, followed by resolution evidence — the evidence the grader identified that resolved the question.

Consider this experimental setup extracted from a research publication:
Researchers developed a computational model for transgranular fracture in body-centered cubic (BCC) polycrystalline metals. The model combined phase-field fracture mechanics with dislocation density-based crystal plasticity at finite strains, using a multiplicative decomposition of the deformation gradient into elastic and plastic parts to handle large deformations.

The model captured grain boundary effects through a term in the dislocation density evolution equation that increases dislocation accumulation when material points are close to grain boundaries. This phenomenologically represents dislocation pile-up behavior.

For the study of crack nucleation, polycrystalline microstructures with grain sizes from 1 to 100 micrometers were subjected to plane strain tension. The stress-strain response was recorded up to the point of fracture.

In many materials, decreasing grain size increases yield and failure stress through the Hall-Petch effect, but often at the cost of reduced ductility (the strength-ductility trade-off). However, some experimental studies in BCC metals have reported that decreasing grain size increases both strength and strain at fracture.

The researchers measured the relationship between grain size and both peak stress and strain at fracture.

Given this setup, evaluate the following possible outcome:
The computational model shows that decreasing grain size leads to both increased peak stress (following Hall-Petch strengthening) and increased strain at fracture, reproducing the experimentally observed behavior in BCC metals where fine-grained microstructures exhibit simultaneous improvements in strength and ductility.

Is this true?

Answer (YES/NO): YES